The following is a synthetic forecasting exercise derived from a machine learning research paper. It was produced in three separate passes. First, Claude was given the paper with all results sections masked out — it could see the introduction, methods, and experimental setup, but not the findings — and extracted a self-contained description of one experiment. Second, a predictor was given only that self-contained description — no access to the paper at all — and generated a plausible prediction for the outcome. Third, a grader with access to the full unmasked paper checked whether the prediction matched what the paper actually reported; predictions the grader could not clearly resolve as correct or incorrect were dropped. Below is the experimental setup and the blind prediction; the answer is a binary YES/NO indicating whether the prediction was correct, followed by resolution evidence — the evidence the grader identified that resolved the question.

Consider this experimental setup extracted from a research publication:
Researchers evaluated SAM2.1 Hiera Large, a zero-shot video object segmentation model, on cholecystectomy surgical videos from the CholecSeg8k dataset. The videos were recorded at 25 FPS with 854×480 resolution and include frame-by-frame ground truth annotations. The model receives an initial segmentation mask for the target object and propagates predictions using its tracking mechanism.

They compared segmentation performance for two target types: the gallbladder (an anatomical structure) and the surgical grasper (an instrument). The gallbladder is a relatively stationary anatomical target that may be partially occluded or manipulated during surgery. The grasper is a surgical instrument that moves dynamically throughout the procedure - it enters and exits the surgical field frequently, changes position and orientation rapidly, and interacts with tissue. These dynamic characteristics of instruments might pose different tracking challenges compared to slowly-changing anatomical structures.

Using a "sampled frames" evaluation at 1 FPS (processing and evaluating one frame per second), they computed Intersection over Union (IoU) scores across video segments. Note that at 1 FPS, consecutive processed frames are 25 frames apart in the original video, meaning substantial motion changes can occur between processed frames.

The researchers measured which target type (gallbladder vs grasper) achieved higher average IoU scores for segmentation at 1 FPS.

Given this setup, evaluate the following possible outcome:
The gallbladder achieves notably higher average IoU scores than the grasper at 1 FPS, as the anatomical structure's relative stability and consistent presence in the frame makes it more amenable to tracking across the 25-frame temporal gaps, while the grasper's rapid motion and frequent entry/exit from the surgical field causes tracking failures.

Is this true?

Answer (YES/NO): YES